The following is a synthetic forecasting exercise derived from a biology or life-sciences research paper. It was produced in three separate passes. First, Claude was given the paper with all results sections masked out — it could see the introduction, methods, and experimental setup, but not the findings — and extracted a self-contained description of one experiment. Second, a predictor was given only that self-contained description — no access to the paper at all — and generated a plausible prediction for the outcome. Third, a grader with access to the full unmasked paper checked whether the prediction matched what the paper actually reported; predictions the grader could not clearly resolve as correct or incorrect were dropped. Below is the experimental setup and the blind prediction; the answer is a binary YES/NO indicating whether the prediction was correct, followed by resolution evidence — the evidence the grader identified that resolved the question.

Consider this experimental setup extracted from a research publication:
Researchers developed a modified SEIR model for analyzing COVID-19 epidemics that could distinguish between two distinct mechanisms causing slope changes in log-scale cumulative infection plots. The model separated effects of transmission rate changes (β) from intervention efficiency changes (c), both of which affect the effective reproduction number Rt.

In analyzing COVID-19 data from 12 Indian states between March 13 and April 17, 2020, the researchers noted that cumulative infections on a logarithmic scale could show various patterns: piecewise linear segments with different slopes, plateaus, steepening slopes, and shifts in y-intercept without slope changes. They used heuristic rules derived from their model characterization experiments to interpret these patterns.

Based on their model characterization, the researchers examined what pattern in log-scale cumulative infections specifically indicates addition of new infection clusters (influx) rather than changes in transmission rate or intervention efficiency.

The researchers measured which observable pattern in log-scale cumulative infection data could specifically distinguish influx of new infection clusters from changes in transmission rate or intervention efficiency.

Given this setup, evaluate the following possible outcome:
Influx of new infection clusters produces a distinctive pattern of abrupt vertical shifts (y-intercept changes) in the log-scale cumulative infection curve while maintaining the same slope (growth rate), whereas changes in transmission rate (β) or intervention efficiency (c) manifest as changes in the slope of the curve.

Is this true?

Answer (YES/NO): YES